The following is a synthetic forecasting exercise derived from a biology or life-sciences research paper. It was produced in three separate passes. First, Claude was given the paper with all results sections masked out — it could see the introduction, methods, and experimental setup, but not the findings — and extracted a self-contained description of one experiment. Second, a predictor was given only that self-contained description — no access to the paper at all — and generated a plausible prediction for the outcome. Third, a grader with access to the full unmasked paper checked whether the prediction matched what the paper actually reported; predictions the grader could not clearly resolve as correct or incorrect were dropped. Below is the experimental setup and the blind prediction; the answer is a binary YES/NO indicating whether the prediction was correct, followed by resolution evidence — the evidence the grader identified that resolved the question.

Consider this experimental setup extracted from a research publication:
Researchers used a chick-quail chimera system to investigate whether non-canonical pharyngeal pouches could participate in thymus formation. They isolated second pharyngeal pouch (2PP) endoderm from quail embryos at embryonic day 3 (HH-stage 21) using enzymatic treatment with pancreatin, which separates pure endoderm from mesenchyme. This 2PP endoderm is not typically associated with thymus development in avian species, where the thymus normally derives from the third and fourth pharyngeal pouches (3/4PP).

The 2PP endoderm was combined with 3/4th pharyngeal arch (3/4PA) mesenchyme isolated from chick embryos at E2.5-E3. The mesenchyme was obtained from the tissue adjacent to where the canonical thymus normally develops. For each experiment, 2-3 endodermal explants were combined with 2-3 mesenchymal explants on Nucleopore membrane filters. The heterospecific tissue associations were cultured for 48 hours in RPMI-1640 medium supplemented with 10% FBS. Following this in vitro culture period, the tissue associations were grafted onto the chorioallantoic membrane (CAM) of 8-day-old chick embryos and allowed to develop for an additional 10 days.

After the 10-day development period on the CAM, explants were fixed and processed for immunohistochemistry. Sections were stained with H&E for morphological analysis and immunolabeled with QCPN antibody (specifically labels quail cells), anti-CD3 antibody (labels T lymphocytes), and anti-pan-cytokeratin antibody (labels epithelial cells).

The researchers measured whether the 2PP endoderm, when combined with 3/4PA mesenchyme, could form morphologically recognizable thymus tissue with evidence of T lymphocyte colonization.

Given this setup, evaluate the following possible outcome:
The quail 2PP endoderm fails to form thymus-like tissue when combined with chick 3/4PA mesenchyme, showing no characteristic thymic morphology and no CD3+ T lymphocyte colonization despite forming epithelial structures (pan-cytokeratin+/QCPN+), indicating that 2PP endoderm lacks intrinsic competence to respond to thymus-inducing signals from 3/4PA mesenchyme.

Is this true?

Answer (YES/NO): NO